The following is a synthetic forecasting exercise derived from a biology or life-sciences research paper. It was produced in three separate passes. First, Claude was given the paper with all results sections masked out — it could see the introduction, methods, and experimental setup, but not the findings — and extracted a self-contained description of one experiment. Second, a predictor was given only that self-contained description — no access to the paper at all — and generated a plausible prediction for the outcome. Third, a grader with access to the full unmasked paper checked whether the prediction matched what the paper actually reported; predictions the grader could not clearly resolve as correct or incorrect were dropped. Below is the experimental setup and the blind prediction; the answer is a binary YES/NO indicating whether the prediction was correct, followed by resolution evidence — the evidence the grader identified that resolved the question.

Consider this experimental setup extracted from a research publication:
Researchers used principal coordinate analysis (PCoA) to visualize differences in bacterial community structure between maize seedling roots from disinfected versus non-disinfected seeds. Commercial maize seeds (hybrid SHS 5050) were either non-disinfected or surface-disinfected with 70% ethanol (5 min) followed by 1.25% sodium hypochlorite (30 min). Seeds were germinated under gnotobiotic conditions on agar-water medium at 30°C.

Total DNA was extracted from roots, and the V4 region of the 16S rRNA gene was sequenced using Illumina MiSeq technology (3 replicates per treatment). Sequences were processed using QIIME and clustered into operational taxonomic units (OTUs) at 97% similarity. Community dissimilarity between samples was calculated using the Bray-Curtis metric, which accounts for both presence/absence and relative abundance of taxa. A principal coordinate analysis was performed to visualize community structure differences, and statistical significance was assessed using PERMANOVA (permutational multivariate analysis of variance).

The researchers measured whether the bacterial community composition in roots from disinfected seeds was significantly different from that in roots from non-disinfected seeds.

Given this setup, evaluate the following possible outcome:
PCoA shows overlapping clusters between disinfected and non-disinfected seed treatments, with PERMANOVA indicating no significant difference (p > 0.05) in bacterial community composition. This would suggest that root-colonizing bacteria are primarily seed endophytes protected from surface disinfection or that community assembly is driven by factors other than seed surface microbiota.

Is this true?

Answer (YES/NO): NO